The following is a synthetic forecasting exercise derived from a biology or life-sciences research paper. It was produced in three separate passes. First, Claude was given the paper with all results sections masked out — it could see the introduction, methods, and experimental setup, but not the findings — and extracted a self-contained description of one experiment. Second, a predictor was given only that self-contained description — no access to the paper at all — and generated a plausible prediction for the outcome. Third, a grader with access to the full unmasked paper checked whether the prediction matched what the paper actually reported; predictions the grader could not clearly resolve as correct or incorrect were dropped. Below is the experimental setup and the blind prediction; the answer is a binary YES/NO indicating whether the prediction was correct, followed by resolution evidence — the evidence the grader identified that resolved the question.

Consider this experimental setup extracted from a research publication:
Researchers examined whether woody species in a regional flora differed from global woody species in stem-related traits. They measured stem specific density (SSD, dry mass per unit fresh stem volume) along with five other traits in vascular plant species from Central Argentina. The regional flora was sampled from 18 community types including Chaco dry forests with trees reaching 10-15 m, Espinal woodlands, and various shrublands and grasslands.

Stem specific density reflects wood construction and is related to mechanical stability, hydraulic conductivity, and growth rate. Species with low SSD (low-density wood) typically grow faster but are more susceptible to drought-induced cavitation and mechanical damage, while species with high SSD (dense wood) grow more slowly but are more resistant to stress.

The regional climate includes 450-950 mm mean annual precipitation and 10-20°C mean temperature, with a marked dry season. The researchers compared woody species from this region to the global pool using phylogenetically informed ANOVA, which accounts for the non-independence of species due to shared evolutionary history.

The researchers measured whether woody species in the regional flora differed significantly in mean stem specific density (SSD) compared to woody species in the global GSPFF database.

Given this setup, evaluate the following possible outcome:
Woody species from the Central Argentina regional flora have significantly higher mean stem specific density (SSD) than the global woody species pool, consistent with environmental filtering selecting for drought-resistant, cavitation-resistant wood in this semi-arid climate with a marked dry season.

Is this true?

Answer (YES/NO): NO